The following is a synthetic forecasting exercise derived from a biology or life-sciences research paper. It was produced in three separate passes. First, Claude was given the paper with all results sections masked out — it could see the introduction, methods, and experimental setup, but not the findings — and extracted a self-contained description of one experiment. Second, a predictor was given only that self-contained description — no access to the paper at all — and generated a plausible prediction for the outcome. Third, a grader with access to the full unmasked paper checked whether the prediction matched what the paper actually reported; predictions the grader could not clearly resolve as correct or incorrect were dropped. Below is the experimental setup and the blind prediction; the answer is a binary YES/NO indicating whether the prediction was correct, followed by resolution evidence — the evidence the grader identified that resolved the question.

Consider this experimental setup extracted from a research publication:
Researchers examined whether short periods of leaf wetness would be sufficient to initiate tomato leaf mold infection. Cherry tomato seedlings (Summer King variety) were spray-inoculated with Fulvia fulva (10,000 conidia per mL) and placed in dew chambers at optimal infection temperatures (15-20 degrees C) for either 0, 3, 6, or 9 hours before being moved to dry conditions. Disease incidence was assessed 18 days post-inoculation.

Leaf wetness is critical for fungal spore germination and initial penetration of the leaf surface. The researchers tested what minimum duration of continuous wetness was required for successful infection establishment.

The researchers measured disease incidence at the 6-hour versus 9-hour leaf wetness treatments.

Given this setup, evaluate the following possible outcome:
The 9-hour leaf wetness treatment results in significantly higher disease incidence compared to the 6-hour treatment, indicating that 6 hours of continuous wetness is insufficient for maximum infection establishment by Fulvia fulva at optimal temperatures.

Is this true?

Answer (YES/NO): YES